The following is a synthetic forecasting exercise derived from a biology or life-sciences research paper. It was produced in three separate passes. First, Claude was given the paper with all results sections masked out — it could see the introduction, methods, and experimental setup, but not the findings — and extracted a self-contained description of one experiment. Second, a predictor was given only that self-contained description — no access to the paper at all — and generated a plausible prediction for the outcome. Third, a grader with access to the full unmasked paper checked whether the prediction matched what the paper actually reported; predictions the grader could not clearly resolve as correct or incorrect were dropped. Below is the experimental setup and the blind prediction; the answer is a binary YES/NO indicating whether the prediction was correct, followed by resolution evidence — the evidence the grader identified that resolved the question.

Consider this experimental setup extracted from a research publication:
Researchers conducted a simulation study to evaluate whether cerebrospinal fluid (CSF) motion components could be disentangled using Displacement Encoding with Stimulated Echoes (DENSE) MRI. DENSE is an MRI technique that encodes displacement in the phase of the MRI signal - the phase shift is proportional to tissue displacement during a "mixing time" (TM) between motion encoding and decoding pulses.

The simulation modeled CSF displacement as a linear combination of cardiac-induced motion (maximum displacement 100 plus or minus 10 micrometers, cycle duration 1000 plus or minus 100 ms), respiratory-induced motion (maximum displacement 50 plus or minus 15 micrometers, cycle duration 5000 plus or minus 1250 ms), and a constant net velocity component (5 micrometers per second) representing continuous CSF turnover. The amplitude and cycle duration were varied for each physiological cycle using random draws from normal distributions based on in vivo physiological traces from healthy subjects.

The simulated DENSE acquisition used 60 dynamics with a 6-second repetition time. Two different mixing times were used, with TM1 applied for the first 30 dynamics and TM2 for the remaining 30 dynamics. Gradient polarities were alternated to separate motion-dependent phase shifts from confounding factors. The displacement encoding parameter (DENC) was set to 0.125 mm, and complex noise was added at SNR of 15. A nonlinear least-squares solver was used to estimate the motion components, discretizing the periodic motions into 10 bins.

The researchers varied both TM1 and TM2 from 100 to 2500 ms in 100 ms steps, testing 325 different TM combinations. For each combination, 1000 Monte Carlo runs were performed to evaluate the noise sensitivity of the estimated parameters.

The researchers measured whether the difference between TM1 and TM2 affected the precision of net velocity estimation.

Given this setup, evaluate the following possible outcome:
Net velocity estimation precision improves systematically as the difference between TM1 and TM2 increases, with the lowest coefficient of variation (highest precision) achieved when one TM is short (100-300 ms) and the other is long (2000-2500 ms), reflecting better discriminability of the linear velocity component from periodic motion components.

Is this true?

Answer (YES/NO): NO